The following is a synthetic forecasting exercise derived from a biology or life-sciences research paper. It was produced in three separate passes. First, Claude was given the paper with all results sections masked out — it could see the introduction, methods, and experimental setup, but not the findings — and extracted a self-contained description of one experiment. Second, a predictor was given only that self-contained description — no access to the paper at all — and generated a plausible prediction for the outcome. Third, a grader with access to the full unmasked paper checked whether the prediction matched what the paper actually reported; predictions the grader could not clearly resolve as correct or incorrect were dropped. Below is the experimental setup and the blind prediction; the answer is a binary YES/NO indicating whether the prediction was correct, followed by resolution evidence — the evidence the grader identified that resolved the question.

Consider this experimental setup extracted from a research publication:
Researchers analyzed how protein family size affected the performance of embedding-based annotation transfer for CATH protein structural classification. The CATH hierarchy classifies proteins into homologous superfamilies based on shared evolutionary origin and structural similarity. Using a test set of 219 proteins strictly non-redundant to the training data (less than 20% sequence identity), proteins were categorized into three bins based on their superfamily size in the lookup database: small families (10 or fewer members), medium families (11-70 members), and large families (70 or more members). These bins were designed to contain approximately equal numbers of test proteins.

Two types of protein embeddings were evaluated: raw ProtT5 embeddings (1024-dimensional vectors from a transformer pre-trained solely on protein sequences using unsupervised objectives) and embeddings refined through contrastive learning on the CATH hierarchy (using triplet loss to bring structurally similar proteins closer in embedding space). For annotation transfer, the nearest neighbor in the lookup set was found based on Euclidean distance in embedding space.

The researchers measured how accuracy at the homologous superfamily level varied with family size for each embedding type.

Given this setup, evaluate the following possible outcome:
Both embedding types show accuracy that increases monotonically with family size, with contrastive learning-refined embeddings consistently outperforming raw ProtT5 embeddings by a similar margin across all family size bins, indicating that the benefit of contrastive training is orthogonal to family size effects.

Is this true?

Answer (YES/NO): NO